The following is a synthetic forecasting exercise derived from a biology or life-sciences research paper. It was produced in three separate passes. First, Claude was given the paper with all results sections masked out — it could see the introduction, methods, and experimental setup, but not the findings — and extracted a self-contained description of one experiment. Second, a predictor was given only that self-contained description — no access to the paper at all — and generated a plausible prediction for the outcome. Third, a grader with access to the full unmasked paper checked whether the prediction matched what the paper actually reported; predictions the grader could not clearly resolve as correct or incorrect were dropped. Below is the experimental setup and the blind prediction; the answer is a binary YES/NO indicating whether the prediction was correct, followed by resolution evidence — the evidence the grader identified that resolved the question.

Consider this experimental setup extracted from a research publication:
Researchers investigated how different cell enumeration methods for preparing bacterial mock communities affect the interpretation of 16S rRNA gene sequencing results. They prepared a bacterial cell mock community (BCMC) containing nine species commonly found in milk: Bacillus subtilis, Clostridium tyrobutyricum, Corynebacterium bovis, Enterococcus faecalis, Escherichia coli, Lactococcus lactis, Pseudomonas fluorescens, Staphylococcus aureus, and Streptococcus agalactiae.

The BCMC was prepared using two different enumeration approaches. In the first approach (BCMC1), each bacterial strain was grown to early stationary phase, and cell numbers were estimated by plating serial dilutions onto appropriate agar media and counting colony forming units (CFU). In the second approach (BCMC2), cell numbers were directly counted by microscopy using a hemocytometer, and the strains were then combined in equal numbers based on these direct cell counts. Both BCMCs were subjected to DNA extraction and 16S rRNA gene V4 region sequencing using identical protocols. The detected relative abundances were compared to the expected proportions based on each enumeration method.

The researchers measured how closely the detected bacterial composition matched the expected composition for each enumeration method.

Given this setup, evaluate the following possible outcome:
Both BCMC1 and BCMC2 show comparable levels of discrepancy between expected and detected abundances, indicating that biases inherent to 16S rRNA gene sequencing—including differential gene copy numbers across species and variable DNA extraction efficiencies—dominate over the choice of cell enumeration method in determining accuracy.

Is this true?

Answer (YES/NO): NO